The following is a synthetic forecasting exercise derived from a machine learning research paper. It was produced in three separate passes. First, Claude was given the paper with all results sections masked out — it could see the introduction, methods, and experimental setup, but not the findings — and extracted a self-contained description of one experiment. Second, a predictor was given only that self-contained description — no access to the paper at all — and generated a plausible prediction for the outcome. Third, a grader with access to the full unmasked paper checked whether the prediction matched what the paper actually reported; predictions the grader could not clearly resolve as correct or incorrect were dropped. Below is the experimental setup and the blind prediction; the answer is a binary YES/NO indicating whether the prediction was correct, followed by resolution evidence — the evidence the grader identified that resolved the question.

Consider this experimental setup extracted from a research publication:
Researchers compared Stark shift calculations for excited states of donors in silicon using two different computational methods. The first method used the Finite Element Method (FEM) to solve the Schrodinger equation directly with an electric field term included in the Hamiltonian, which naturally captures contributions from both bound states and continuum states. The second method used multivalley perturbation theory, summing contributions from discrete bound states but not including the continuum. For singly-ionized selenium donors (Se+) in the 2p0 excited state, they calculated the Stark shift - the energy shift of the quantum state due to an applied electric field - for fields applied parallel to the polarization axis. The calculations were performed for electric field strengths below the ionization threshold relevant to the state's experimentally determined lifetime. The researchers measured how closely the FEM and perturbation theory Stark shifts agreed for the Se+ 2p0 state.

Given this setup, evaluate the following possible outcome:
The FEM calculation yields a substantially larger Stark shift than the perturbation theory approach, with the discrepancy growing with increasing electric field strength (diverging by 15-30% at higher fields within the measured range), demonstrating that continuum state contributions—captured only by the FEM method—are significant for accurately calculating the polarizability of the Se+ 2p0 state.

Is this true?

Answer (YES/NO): NO